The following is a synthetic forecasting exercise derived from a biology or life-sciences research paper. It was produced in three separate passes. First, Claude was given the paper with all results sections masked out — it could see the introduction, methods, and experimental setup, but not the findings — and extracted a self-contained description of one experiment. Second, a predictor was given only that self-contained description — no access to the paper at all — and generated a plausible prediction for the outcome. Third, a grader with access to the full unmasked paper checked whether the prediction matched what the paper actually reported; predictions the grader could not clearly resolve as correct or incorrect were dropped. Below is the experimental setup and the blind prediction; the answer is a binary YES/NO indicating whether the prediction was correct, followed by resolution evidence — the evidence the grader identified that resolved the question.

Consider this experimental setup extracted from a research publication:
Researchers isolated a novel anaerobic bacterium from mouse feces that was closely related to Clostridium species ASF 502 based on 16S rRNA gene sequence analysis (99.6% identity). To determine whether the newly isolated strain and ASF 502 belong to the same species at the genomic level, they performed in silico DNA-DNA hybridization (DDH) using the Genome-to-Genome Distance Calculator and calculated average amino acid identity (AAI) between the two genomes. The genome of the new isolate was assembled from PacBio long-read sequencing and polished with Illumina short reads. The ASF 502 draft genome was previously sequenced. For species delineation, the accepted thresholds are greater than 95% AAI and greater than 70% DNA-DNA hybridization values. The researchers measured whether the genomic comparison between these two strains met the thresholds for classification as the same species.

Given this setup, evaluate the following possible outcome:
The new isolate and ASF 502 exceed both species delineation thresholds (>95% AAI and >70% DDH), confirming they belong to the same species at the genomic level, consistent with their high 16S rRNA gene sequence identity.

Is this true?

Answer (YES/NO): NO